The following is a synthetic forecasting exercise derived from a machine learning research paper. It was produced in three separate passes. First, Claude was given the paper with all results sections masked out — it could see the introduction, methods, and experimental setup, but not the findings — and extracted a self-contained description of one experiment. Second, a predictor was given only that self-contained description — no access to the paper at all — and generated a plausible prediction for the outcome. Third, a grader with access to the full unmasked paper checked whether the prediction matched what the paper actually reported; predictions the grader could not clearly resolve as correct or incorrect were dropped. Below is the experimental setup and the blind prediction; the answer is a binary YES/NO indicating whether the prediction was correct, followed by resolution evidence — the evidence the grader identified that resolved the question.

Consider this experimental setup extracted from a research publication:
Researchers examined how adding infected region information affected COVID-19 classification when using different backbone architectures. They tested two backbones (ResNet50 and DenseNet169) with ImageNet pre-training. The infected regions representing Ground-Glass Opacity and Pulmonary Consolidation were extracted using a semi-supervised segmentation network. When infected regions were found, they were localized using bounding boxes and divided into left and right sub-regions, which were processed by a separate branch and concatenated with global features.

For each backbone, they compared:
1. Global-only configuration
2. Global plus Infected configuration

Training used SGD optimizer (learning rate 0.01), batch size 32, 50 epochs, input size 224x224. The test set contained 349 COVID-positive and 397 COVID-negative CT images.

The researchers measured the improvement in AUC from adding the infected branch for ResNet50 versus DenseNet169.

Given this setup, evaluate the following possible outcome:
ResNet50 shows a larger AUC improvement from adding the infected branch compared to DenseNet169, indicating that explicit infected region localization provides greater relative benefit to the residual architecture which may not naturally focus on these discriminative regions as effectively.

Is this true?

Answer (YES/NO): NO